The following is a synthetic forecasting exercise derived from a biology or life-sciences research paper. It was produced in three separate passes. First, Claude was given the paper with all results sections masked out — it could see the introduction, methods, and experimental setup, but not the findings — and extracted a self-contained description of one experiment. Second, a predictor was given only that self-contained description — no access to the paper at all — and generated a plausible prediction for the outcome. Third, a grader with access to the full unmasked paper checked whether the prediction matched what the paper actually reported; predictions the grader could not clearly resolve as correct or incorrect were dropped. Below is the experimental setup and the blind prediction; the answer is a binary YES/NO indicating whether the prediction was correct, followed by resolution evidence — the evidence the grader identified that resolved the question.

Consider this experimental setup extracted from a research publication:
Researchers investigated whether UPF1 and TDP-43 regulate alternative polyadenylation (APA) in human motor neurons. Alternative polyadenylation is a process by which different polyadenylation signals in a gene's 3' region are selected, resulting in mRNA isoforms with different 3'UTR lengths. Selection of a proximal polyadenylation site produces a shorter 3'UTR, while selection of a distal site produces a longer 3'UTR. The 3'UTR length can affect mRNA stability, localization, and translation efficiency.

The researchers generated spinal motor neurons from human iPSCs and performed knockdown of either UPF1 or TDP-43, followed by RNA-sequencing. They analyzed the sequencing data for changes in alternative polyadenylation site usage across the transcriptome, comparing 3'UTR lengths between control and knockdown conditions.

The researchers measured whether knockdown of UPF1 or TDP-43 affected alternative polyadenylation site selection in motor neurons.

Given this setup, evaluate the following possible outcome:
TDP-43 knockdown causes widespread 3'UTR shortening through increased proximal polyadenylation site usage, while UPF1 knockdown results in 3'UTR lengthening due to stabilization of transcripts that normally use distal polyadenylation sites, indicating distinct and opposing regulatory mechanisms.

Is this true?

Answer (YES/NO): NO